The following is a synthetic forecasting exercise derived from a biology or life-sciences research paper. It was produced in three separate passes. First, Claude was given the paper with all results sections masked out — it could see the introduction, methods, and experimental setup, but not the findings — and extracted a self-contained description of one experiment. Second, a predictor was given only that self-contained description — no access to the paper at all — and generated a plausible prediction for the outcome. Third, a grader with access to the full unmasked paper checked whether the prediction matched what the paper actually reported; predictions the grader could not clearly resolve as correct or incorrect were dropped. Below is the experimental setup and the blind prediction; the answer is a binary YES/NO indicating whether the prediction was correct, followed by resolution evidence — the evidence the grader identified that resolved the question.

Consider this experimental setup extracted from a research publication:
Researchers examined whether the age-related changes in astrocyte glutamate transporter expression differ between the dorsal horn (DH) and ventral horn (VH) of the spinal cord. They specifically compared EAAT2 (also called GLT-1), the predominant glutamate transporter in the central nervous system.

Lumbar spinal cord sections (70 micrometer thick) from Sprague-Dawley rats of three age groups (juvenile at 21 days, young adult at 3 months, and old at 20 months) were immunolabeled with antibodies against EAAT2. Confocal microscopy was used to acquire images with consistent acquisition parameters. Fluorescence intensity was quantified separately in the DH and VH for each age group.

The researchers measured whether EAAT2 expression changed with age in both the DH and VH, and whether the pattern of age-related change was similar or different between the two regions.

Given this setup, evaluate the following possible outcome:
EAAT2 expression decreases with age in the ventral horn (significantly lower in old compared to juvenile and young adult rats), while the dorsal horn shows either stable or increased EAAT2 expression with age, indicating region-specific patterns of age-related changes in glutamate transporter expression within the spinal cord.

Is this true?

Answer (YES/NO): NO